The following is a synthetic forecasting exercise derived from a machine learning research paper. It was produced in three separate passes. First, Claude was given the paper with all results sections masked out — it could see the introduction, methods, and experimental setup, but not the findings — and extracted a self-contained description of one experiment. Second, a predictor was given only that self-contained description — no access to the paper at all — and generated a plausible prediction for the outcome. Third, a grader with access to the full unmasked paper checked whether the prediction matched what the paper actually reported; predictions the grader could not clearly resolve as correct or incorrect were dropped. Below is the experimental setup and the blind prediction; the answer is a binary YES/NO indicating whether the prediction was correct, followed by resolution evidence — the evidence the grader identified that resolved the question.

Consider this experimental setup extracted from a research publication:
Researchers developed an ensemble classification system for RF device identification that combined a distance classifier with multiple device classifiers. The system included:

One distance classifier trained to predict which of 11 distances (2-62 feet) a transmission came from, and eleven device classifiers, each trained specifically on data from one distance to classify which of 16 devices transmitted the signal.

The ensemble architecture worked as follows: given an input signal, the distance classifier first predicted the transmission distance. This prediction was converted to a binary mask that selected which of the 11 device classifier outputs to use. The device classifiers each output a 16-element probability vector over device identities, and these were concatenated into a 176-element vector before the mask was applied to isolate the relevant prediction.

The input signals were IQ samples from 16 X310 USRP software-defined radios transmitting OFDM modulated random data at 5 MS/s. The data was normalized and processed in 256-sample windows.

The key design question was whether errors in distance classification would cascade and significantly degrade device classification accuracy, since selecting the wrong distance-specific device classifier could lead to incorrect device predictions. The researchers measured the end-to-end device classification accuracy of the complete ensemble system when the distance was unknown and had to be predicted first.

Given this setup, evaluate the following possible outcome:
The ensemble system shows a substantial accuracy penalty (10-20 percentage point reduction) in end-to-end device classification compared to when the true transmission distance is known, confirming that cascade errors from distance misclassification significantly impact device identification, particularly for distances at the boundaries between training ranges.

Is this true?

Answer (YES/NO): NO